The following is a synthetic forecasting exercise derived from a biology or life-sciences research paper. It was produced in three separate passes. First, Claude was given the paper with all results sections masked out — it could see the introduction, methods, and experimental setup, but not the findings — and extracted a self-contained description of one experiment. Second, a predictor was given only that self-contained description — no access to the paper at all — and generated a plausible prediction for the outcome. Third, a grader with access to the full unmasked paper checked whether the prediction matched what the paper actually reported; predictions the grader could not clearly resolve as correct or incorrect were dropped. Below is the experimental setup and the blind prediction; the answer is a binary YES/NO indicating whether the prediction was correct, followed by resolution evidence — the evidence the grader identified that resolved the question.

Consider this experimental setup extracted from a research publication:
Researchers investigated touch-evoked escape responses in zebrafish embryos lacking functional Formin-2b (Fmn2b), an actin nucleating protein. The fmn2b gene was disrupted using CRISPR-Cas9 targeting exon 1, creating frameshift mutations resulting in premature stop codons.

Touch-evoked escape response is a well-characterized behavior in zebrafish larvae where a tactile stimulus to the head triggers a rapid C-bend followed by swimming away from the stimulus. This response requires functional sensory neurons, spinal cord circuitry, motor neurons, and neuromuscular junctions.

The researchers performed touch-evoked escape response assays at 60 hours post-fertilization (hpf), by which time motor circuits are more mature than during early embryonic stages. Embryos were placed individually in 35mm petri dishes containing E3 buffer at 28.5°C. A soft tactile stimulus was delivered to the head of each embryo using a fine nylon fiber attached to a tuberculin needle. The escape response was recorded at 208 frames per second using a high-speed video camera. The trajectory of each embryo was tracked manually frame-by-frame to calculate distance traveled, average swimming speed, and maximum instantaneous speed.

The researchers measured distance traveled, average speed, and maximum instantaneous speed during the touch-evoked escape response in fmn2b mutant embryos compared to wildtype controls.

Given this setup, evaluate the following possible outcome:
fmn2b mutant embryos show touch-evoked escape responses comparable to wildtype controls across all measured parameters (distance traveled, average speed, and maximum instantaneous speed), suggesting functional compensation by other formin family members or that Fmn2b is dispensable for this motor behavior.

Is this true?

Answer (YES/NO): NO